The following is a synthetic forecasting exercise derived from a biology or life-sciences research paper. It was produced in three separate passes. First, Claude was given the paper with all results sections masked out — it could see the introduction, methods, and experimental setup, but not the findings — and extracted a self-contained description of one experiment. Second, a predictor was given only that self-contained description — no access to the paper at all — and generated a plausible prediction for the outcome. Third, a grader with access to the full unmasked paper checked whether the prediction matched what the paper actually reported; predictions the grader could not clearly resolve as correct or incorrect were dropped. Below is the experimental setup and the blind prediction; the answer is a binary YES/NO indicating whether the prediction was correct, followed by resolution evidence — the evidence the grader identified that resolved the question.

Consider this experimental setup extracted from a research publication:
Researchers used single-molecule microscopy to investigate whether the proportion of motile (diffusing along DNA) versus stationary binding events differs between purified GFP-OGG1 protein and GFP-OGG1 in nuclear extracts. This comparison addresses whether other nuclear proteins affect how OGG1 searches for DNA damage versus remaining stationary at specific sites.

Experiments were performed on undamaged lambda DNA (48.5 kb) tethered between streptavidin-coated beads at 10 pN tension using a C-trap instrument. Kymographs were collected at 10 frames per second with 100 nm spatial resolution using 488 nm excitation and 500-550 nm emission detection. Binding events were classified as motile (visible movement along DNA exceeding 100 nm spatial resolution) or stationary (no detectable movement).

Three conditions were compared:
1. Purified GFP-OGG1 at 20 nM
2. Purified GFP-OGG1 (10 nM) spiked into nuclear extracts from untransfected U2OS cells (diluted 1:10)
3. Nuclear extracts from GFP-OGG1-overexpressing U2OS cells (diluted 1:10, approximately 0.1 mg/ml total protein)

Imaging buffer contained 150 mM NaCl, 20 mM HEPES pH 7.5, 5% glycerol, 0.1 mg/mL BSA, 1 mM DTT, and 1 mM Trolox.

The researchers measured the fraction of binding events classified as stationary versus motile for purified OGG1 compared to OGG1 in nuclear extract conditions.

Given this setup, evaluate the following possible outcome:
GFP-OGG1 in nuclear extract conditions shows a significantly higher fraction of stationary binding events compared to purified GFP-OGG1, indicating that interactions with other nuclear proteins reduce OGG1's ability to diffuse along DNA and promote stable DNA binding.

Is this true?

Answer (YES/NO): NO